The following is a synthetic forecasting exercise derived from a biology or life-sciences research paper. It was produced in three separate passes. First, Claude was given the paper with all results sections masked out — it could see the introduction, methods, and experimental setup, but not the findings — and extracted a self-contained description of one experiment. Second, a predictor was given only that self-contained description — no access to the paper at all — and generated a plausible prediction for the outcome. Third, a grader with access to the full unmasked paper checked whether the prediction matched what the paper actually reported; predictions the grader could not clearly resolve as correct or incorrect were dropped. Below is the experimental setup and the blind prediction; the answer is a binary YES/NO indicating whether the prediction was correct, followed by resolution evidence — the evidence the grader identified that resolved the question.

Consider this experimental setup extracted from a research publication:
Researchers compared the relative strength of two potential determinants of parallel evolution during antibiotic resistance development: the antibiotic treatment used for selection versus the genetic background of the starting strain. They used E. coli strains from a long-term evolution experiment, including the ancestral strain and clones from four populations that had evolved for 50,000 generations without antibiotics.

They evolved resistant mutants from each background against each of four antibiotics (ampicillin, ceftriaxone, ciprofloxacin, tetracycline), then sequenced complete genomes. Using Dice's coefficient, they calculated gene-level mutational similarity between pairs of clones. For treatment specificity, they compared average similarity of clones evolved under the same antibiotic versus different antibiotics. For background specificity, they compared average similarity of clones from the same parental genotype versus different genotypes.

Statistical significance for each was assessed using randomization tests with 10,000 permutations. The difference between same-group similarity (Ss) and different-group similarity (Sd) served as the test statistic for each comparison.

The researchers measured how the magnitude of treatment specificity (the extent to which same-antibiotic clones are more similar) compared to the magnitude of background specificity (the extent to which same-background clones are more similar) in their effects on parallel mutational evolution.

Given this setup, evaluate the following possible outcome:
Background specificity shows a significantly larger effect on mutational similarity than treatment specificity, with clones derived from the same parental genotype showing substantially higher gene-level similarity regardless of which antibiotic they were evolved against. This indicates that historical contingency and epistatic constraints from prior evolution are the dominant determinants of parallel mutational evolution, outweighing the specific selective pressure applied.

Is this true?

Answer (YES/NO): NO